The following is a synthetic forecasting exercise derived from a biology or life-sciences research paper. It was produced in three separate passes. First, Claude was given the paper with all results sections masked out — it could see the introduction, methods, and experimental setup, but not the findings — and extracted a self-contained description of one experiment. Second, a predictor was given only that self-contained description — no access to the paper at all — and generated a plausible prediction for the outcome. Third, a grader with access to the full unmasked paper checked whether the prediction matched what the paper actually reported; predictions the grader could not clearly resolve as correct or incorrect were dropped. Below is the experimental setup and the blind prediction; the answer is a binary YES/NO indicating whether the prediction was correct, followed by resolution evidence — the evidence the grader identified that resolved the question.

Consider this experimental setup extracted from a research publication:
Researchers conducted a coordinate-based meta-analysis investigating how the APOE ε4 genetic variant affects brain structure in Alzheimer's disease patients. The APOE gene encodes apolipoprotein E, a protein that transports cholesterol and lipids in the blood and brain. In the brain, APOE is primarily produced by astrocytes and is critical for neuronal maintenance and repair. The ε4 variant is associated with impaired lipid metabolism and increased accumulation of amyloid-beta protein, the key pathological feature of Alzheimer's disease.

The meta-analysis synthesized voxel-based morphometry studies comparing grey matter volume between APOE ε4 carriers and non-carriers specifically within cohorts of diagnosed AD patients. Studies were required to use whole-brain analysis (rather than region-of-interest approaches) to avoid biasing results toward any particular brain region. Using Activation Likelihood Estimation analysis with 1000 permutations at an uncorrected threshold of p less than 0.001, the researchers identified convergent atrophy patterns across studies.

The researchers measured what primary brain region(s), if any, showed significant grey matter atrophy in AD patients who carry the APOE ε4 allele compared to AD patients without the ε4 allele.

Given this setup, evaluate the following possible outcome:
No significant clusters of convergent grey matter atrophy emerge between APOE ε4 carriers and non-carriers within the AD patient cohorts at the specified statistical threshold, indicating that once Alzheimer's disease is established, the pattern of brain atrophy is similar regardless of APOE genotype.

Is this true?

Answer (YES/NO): NO